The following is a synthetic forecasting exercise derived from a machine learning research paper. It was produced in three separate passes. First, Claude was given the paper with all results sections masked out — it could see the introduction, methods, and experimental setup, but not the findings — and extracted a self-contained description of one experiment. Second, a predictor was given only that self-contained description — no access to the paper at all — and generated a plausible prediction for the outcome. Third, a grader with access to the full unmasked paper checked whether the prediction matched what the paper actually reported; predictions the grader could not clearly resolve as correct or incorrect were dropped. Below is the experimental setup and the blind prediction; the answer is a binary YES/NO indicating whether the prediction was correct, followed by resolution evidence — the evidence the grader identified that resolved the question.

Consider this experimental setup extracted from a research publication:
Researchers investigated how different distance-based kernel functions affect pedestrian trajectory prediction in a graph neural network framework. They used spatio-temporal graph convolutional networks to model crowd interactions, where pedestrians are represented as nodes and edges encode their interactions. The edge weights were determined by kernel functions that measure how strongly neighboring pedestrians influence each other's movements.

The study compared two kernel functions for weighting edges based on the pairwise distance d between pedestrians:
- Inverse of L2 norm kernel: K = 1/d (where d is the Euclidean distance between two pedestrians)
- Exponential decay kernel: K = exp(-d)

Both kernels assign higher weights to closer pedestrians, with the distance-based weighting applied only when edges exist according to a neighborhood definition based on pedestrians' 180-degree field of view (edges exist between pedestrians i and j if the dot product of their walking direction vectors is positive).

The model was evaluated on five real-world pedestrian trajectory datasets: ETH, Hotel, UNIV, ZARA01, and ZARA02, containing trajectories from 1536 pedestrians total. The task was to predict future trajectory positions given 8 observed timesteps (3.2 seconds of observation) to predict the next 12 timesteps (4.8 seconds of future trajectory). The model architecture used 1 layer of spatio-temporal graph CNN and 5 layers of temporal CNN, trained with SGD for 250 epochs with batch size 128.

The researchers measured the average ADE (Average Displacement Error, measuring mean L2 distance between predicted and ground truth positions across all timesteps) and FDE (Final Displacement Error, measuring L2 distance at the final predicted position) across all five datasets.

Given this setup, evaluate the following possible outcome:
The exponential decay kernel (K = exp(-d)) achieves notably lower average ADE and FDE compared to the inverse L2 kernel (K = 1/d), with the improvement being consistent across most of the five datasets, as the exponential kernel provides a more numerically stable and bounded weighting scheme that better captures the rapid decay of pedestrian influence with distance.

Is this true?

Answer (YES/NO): NO